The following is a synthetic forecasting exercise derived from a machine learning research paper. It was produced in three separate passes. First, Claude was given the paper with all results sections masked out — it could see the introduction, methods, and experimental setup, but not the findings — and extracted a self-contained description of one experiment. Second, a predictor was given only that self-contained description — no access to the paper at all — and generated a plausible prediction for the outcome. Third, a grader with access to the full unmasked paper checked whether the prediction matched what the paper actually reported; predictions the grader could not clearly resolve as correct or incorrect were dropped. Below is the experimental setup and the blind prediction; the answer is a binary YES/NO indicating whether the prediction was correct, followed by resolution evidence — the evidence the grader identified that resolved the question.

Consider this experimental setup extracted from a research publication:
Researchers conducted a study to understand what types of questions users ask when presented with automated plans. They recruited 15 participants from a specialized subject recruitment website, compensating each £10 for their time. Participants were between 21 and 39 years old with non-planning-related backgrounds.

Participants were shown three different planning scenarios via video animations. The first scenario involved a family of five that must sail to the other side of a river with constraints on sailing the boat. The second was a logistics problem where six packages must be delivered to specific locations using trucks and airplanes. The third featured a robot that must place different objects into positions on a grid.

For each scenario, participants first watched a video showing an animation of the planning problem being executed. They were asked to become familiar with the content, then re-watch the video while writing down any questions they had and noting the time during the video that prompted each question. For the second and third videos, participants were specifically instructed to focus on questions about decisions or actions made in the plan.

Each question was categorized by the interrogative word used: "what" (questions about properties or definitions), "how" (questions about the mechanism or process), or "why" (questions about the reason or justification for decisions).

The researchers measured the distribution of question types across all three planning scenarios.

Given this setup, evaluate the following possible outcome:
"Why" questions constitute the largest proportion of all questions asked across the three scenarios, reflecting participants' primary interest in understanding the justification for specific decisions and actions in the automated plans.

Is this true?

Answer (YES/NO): YES